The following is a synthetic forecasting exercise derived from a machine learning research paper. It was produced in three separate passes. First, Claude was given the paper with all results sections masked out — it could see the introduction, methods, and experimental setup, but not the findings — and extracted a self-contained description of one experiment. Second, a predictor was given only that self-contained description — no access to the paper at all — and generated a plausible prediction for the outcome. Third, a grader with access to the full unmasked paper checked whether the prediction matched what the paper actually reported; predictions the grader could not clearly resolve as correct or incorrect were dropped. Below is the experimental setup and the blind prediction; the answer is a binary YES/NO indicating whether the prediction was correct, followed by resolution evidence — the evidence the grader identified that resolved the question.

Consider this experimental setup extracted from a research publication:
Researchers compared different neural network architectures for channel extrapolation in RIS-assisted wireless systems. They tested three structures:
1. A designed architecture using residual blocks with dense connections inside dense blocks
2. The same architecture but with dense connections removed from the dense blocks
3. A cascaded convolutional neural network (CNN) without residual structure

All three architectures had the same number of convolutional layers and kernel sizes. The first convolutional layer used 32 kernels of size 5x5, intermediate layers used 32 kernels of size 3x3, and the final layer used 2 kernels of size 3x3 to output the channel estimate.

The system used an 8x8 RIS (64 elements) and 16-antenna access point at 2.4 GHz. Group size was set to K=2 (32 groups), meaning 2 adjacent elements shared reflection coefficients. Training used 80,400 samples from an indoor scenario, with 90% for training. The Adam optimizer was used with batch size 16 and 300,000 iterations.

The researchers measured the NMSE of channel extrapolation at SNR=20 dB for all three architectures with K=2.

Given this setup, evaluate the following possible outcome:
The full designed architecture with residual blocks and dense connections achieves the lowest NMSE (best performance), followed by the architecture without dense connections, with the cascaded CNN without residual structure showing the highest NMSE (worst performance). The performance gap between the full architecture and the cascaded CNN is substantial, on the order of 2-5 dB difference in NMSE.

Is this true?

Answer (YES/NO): NO